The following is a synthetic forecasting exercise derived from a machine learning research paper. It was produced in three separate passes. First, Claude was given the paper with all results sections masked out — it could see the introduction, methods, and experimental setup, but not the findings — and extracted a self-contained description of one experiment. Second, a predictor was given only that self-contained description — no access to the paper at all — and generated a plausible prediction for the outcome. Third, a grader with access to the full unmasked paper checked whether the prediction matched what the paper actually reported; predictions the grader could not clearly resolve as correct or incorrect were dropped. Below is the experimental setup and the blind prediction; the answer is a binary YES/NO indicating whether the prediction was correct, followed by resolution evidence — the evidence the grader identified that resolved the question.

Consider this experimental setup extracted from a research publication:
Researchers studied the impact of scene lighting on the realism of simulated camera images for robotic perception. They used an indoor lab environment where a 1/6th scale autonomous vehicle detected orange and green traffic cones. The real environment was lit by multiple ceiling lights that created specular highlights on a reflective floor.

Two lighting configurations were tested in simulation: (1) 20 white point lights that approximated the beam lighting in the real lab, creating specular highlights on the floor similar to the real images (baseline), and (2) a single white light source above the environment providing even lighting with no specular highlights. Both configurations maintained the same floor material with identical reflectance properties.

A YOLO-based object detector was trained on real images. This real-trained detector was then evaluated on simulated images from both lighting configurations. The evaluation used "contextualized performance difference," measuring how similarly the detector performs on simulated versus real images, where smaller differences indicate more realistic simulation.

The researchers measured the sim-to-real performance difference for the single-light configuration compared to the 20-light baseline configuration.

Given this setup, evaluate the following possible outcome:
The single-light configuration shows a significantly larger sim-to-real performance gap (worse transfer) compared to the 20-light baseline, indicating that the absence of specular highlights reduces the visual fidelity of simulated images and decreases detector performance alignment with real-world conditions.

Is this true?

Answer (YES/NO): NO